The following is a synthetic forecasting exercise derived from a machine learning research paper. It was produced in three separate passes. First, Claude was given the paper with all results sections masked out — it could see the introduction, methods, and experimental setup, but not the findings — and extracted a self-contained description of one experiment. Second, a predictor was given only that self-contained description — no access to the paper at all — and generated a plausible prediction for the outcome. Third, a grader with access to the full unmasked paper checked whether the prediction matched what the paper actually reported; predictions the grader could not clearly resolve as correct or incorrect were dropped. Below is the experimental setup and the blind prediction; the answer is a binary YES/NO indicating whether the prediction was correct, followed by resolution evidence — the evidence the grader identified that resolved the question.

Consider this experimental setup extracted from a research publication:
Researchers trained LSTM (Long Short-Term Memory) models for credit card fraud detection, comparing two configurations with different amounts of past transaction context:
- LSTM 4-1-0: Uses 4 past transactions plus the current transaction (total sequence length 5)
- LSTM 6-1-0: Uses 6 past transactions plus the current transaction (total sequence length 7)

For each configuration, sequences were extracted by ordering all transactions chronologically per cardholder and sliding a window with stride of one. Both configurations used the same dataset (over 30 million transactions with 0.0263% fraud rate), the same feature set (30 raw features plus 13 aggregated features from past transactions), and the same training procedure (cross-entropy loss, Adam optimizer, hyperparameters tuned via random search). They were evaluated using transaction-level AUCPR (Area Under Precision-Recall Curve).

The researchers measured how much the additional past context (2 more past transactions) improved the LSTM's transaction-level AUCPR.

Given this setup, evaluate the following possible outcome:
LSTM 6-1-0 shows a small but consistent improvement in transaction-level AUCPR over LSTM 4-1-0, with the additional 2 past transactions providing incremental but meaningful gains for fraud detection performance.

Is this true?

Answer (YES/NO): YES